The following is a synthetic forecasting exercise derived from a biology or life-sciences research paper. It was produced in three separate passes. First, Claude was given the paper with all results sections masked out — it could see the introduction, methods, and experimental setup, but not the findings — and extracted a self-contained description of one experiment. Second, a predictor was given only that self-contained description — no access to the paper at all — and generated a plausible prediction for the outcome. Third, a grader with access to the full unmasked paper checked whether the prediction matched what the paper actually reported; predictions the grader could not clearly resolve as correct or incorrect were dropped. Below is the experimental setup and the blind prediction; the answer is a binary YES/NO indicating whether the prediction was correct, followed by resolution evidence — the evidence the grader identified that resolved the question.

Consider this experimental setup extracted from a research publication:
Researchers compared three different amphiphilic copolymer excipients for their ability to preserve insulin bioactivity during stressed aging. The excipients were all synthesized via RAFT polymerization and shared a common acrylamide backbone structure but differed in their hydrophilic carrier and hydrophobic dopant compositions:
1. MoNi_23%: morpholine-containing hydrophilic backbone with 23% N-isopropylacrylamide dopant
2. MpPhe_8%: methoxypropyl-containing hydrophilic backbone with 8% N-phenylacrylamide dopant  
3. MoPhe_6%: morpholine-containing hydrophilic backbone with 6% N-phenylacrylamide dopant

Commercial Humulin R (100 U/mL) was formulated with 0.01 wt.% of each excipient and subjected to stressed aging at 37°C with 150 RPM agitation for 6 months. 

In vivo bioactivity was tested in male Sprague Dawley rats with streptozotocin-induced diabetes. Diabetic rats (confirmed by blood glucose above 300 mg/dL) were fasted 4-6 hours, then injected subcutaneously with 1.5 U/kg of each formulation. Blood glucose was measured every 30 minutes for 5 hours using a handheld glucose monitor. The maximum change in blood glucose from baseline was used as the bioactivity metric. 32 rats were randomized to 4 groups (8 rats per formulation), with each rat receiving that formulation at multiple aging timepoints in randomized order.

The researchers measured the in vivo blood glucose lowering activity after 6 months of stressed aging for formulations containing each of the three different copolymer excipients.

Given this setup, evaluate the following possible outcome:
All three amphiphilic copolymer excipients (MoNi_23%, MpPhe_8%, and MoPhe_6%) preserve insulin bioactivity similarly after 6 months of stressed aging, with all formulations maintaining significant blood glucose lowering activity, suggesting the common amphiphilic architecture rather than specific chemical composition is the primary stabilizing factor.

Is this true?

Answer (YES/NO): YES